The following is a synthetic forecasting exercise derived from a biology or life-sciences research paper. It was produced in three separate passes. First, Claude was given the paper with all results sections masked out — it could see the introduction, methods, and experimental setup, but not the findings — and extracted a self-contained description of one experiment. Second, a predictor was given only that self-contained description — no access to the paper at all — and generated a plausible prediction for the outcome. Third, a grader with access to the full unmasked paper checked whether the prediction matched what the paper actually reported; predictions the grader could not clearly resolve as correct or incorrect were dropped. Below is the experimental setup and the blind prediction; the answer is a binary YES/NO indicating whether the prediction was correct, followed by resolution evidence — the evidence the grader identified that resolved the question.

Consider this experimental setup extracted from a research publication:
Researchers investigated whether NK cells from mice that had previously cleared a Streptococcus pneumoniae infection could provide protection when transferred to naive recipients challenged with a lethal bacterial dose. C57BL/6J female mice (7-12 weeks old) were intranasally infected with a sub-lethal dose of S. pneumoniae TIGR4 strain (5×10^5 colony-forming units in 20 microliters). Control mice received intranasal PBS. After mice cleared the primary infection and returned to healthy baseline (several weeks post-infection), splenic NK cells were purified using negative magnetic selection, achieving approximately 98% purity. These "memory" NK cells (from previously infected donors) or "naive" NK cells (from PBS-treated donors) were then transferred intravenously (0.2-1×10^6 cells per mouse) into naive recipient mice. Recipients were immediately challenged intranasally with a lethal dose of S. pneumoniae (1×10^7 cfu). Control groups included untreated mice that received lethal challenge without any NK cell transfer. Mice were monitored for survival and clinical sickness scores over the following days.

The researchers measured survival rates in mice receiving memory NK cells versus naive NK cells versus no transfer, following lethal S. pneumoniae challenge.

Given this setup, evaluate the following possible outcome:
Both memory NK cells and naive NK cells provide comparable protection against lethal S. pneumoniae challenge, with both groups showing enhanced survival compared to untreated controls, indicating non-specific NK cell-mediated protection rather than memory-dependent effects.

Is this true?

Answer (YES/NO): NO